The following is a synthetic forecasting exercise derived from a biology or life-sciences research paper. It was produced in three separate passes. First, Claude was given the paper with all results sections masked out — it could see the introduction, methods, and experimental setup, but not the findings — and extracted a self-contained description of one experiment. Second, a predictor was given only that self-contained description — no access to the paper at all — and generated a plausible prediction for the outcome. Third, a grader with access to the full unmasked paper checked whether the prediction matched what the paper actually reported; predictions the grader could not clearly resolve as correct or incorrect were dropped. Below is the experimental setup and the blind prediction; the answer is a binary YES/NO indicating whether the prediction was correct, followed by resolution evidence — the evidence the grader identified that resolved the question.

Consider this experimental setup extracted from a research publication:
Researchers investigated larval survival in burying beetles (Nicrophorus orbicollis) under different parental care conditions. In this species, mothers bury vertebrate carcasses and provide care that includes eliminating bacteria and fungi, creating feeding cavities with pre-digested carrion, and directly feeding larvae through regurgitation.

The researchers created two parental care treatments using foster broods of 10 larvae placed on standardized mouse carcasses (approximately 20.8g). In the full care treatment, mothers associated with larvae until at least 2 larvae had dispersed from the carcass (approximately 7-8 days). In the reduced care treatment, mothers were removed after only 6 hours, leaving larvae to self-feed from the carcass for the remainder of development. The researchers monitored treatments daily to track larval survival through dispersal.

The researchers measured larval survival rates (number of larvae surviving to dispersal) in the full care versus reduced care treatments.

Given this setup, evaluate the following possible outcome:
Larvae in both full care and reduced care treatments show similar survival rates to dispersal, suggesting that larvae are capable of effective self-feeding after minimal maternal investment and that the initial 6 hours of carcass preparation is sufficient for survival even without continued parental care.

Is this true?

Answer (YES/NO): YES